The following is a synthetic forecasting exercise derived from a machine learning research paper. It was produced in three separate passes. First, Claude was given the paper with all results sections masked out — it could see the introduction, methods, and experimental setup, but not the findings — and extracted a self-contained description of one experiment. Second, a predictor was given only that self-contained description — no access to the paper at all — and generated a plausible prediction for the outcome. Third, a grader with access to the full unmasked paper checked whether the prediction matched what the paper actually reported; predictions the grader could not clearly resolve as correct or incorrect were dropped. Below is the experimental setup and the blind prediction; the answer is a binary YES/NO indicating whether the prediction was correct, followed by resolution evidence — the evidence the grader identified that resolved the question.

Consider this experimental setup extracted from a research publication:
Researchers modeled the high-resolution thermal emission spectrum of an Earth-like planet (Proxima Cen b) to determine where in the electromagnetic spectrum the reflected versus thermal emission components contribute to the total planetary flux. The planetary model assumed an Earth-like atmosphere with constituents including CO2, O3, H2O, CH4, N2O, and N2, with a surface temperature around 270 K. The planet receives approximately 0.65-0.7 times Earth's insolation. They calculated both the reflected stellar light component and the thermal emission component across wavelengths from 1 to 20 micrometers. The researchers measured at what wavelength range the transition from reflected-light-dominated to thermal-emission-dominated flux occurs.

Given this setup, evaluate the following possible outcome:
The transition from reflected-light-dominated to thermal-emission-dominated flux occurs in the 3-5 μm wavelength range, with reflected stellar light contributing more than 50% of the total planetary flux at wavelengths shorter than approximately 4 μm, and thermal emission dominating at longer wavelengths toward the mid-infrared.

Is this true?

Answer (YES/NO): YES